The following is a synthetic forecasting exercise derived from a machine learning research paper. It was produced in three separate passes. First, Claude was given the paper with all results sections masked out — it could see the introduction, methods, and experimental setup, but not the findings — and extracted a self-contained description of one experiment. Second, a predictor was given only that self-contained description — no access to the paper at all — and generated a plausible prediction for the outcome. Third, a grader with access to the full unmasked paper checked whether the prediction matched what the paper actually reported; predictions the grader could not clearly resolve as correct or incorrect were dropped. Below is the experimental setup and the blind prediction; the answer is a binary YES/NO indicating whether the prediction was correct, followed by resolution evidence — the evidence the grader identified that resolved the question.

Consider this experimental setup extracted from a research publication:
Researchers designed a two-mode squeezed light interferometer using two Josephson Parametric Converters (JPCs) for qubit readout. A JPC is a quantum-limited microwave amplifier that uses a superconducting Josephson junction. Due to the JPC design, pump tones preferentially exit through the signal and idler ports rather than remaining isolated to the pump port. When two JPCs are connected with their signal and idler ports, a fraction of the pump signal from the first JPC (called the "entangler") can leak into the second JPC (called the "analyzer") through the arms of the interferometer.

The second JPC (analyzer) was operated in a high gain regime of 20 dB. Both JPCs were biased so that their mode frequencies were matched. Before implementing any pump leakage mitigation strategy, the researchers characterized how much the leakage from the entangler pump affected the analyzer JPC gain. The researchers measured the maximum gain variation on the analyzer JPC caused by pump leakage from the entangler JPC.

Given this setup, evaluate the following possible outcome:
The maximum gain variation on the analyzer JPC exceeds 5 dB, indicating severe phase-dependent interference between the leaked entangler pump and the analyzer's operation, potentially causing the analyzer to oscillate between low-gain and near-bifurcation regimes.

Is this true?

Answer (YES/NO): YES